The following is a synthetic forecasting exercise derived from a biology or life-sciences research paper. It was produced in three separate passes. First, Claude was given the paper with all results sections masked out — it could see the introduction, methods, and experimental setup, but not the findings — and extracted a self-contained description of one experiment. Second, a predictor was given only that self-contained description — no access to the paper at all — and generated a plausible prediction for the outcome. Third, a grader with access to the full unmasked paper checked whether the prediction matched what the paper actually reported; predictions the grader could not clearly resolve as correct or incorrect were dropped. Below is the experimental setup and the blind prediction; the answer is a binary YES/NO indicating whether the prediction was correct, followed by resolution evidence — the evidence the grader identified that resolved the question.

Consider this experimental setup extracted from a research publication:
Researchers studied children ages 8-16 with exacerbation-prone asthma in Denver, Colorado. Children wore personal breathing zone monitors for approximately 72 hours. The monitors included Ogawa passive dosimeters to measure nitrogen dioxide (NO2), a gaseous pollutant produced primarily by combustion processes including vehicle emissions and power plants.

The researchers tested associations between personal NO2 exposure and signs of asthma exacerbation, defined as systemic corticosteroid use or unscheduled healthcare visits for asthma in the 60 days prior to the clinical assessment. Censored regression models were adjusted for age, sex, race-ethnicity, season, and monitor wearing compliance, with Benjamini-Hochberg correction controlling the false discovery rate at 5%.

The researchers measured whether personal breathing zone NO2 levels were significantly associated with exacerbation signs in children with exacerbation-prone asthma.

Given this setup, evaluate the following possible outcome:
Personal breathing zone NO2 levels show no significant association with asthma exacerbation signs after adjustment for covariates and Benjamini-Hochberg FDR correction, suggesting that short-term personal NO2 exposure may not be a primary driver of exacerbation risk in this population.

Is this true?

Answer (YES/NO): YES